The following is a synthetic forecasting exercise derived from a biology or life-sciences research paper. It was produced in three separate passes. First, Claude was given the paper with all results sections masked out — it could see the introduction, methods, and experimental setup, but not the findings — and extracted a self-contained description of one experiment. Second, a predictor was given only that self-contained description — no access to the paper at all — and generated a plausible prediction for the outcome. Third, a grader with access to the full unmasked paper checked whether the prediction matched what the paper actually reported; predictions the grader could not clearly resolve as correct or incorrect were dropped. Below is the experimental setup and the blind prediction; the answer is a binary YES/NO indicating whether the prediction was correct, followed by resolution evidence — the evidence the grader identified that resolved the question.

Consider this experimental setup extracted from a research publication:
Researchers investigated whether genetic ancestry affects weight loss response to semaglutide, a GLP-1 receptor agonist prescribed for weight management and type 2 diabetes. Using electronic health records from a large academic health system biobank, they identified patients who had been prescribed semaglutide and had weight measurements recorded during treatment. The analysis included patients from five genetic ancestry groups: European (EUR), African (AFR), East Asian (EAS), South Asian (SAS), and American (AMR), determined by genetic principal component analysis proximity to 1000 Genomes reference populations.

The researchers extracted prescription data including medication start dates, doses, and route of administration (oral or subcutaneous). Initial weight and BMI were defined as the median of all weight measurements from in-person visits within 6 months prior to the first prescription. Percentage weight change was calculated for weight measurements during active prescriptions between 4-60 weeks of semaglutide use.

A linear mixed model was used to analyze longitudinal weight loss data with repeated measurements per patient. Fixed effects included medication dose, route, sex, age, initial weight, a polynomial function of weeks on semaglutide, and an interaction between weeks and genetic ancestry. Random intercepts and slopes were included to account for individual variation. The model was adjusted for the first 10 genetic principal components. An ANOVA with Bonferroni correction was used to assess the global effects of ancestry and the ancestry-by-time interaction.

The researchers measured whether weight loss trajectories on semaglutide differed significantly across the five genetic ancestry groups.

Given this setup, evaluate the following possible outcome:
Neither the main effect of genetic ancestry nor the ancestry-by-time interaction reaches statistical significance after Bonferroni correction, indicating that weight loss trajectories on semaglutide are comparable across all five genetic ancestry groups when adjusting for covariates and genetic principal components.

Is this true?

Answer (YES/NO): NO